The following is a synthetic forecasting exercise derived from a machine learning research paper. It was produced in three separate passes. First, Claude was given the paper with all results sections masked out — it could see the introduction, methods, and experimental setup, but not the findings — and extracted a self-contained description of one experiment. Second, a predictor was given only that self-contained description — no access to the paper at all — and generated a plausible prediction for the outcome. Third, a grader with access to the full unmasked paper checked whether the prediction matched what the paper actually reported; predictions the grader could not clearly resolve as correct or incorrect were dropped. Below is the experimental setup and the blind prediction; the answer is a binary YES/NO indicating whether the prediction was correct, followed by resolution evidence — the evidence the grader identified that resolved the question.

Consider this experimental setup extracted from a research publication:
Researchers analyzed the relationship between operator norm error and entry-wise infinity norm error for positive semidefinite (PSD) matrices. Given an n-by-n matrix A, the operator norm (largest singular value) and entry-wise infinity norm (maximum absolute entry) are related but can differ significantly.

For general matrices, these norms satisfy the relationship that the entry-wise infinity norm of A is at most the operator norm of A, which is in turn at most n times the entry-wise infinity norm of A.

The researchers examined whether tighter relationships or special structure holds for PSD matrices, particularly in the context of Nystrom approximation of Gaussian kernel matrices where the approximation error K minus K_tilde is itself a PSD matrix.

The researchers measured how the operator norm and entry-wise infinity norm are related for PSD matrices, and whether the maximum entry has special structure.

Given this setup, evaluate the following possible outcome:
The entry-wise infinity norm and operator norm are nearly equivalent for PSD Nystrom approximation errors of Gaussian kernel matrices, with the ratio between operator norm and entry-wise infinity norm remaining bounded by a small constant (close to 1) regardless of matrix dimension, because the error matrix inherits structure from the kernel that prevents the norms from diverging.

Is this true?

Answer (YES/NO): NO